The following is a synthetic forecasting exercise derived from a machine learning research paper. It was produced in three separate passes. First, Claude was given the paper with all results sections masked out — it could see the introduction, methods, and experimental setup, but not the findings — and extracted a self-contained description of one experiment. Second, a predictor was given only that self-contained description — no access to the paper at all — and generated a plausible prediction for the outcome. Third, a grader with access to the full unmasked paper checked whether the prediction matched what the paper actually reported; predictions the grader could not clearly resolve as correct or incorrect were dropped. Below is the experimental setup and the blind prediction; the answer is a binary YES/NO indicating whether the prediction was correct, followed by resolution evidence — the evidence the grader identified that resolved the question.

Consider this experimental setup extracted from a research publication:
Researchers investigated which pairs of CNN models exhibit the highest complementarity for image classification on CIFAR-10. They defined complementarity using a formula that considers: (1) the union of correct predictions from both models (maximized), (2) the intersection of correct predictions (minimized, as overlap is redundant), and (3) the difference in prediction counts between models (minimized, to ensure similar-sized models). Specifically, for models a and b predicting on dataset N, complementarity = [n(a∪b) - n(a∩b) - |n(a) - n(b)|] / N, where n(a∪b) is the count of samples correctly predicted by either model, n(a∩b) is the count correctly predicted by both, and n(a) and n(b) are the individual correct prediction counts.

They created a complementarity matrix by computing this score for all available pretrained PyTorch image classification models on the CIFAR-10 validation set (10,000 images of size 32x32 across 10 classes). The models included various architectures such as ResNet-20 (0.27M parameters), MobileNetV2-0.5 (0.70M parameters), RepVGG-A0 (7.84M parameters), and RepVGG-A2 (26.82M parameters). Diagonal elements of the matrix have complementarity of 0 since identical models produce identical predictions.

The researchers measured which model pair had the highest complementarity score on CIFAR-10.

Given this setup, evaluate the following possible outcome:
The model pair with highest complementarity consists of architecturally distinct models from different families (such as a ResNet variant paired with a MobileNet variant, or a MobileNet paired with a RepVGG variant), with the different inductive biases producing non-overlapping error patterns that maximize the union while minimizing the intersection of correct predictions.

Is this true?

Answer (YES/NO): YES